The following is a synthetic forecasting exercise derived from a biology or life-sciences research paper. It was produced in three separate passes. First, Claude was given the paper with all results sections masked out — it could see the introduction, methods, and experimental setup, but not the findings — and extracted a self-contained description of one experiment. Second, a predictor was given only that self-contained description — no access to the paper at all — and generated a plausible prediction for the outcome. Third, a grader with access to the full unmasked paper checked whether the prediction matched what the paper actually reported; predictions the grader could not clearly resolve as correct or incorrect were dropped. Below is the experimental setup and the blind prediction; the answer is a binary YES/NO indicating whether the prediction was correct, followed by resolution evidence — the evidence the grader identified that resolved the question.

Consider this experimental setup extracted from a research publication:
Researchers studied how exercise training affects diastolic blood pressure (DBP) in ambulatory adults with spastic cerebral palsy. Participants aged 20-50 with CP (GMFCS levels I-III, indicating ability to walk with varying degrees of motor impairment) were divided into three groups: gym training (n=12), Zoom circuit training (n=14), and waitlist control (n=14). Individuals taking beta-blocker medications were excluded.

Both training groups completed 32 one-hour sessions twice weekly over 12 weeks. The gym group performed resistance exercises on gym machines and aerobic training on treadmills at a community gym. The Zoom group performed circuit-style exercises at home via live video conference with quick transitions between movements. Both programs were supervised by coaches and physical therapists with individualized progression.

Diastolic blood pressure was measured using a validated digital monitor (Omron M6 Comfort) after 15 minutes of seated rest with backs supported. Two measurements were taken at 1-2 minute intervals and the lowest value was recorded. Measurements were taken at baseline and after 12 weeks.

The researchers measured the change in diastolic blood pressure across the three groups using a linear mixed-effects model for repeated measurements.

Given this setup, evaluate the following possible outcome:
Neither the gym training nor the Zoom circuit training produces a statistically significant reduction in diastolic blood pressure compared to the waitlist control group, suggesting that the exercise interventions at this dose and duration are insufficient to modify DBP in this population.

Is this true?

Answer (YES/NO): NO